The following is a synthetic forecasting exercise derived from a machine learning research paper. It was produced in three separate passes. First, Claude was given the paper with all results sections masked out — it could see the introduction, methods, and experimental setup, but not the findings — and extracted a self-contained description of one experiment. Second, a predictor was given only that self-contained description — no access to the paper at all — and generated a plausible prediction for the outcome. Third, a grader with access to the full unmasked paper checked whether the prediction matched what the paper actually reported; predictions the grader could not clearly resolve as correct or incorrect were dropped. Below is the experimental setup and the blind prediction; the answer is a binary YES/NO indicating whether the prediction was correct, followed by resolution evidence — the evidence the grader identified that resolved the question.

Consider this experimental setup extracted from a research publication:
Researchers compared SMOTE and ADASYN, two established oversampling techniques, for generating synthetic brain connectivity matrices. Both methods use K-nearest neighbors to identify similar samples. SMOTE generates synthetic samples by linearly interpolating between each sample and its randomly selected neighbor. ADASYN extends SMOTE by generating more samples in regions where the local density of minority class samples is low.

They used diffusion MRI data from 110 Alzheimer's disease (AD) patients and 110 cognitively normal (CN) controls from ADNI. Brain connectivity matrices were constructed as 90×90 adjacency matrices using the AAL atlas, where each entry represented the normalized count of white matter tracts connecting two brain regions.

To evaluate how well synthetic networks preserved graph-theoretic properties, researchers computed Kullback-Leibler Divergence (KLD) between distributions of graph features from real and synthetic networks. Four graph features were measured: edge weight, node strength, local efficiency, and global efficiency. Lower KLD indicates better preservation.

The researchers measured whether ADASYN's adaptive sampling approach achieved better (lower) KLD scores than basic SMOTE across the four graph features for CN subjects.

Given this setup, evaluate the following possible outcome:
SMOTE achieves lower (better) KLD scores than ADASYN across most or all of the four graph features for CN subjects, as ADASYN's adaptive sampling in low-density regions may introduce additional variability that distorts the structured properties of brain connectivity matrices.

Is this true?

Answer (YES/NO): YES